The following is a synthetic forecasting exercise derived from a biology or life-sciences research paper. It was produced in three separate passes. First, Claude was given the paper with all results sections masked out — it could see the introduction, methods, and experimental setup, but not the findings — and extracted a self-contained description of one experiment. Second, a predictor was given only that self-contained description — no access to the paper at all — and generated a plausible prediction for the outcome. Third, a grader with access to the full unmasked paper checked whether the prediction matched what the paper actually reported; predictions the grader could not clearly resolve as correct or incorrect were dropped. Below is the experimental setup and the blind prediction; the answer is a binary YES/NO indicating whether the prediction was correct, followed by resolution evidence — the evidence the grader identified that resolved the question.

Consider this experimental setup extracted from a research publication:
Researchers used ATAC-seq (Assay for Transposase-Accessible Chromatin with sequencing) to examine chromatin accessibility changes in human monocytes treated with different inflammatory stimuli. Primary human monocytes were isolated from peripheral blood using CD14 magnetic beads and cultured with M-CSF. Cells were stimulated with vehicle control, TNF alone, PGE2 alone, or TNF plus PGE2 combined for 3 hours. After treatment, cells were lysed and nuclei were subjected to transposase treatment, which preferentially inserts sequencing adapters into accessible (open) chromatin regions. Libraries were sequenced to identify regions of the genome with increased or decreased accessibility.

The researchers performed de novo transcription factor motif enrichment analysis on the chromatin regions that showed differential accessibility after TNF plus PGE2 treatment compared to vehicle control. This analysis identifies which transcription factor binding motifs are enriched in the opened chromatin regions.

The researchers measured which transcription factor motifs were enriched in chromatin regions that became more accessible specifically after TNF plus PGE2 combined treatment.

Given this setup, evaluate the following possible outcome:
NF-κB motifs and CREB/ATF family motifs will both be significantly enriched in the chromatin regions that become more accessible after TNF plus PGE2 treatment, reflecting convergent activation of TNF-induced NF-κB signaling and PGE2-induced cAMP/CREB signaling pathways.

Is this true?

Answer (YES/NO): NO